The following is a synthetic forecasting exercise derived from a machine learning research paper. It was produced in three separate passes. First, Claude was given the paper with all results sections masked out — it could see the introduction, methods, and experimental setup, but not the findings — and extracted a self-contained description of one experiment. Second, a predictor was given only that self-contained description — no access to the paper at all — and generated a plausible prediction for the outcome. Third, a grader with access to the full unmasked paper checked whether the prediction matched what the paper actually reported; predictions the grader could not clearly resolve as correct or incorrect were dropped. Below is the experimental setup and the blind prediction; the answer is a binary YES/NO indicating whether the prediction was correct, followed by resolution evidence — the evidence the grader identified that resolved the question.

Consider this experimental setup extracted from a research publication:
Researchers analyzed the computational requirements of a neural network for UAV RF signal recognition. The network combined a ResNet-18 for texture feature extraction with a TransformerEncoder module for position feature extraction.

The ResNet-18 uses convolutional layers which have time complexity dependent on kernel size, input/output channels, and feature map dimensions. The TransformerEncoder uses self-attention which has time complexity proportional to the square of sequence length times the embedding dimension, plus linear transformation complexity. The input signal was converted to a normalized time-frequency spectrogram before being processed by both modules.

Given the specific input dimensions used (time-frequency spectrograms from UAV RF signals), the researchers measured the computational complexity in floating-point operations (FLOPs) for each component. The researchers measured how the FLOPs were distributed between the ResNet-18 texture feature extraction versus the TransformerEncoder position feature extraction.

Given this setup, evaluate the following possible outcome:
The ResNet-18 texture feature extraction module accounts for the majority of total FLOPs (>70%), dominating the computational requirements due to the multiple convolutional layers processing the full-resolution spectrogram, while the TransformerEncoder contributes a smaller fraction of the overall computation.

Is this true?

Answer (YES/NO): NO